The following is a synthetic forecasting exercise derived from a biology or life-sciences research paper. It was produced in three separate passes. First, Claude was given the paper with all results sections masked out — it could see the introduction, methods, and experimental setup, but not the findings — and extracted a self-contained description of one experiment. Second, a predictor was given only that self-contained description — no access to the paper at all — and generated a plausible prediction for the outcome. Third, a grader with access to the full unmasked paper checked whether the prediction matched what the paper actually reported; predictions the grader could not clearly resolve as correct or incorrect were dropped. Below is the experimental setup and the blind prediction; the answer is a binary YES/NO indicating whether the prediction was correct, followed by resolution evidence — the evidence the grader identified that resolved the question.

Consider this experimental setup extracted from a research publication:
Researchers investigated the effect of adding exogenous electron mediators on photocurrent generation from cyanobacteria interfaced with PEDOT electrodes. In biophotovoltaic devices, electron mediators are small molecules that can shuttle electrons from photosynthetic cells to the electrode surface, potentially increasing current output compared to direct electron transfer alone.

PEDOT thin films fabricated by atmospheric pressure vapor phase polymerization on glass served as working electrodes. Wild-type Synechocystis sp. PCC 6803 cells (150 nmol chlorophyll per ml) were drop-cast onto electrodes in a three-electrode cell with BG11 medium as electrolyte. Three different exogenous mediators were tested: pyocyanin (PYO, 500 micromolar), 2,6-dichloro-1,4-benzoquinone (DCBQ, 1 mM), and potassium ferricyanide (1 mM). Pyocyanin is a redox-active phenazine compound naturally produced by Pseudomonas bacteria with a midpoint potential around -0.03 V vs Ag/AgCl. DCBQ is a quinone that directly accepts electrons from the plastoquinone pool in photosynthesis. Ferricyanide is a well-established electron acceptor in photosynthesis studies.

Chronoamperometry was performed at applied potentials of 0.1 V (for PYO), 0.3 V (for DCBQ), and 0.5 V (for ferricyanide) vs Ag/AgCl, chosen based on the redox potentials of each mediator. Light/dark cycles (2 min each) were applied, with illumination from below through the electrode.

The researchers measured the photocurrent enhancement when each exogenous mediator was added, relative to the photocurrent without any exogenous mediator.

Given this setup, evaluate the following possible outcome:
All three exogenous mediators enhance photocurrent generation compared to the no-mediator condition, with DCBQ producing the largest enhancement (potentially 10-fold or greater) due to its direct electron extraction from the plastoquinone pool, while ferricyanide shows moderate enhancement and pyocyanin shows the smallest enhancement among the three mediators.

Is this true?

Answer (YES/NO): NO